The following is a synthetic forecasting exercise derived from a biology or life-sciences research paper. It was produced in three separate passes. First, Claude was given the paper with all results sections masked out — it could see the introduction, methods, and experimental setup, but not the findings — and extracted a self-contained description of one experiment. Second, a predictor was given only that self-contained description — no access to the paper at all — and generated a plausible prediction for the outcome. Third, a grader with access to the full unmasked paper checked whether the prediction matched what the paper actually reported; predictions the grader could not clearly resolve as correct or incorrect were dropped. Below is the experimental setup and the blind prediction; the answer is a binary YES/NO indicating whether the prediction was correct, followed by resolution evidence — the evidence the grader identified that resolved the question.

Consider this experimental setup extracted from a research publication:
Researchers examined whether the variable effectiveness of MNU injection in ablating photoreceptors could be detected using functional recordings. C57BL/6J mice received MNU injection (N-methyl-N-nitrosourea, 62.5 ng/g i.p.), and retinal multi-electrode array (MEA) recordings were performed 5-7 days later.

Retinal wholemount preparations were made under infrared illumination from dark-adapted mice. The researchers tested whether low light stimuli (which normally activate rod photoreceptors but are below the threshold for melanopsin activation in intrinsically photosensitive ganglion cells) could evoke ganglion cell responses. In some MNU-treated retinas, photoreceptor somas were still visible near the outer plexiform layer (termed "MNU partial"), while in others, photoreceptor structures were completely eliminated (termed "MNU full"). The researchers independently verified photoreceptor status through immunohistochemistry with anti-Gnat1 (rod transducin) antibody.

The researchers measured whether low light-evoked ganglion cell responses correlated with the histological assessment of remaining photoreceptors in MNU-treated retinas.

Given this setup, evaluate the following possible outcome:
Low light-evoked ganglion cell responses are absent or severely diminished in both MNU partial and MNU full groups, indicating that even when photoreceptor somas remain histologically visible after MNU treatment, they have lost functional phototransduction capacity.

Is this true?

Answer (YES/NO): NO